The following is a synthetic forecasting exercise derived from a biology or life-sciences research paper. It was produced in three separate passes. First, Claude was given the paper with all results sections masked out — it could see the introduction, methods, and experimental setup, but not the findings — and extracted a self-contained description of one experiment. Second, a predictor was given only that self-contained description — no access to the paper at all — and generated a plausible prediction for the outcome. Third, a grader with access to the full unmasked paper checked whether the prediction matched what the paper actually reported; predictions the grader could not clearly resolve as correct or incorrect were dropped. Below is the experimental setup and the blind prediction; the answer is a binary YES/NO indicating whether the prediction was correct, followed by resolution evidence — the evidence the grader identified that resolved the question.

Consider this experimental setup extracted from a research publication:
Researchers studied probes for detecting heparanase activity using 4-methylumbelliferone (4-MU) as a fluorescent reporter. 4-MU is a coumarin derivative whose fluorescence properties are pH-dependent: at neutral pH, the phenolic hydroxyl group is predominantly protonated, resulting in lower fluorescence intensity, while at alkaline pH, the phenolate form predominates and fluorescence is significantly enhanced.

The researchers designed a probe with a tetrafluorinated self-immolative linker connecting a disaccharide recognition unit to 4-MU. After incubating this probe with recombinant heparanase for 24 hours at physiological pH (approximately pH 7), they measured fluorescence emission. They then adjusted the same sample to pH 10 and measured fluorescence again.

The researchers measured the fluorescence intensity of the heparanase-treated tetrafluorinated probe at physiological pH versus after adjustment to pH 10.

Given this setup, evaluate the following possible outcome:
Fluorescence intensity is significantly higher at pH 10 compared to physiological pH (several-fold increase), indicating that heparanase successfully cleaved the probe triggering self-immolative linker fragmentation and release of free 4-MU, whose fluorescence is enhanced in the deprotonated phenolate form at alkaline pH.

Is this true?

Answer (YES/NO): YES